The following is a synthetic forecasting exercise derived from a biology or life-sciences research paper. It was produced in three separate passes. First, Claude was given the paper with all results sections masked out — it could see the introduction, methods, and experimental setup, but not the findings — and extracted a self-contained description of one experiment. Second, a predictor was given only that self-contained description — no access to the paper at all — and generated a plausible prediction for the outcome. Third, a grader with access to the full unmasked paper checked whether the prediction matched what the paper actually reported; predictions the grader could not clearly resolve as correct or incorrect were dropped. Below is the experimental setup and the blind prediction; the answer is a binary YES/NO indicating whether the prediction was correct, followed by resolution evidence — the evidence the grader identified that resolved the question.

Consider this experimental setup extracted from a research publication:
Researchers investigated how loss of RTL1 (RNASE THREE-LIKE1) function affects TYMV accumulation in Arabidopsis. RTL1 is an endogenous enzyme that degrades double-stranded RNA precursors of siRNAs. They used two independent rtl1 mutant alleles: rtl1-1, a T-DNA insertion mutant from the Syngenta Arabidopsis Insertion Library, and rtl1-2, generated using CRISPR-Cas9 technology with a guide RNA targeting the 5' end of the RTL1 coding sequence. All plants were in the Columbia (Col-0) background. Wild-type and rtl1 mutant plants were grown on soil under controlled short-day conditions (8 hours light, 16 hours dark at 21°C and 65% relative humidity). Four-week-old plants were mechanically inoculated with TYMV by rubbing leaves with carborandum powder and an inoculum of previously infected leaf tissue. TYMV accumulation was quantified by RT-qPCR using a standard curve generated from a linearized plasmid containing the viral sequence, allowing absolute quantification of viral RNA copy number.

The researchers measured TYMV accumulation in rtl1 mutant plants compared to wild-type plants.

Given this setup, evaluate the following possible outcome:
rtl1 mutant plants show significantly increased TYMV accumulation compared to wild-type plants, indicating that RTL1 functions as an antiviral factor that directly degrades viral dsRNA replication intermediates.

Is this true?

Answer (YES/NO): NO